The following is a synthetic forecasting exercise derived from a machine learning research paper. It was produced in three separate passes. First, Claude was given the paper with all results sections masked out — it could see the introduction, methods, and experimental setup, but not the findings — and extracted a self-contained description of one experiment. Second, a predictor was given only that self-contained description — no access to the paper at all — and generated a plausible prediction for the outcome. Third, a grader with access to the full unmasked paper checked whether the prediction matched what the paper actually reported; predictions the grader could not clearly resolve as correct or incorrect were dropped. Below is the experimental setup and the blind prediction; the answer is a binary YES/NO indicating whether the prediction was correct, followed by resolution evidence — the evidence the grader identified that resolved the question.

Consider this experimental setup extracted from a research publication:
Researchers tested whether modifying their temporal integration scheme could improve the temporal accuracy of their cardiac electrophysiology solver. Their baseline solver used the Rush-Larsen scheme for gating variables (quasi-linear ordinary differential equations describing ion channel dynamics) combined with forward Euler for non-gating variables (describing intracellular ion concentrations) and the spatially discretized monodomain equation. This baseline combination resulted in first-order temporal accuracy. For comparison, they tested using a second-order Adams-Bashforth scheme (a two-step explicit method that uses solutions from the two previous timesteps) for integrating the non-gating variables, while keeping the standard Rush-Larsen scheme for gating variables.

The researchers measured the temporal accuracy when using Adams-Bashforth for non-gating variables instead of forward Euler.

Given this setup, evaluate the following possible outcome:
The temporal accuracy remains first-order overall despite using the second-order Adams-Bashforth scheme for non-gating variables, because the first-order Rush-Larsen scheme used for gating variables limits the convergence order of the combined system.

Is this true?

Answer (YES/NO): YES